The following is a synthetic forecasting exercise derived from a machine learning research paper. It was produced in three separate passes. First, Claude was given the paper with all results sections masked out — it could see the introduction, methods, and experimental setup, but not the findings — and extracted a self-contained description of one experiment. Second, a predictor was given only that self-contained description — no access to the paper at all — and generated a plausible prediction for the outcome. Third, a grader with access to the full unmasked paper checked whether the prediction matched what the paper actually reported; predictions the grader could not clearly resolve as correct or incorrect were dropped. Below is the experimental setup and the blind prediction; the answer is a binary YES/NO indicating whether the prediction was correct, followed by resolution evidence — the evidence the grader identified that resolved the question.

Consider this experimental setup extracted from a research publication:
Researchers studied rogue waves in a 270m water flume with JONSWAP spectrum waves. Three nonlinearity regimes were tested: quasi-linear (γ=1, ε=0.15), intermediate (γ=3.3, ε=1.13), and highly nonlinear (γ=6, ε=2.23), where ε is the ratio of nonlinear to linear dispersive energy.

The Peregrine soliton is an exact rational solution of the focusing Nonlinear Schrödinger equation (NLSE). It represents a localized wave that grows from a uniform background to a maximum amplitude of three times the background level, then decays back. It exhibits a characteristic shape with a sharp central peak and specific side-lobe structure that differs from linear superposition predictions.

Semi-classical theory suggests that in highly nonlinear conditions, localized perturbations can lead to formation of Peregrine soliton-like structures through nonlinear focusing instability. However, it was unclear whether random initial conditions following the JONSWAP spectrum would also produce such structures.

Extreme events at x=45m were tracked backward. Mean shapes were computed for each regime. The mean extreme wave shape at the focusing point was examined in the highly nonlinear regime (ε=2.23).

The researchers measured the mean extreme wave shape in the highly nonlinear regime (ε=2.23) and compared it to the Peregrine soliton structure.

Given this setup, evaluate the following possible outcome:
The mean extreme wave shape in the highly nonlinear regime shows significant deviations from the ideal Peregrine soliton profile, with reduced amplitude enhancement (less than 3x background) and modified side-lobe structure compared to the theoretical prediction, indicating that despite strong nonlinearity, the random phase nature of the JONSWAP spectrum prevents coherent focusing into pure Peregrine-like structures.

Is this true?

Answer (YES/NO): NO